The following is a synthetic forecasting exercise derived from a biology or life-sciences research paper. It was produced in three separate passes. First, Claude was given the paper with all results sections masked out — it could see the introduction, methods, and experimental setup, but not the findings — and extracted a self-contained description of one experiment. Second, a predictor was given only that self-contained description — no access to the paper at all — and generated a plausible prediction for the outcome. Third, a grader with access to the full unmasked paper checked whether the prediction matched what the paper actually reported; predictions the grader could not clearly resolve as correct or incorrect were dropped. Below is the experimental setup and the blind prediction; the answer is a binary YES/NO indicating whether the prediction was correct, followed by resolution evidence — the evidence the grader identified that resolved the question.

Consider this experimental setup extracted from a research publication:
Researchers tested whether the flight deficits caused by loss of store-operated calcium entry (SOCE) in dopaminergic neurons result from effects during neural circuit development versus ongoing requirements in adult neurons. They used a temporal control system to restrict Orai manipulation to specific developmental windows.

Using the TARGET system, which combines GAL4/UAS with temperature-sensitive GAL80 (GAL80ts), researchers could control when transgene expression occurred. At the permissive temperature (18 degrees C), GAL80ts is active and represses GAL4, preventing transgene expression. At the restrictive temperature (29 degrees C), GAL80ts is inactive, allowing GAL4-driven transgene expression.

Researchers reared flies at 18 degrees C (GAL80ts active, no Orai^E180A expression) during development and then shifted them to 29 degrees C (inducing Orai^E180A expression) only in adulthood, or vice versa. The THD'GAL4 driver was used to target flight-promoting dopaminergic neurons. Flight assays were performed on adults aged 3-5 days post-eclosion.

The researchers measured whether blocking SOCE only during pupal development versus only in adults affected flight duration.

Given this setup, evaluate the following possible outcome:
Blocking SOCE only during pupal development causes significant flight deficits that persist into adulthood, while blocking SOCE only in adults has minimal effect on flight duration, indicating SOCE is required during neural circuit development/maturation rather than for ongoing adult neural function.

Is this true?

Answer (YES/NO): NO